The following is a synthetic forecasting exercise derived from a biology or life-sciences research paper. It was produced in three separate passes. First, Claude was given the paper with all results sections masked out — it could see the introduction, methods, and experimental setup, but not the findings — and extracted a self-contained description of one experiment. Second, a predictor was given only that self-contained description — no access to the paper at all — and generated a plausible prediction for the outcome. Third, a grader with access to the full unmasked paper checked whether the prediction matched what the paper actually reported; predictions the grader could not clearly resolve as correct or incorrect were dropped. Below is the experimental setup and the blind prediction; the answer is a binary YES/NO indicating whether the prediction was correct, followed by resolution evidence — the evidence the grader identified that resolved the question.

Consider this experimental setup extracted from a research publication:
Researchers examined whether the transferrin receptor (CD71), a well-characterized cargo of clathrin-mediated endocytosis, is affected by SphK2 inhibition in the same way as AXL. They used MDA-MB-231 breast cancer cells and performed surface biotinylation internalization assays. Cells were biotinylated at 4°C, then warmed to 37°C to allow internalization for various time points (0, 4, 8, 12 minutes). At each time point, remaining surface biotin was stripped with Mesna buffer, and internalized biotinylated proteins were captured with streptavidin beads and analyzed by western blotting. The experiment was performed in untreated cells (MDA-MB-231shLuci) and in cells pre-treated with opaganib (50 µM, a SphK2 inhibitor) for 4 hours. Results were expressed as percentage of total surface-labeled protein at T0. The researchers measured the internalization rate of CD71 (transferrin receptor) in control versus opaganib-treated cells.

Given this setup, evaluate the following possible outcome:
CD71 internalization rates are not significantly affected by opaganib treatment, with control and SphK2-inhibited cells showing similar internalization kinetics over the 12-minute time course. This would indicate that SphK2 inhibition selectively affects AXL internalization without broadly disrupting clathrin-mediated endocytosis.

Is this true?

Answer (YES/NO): YES